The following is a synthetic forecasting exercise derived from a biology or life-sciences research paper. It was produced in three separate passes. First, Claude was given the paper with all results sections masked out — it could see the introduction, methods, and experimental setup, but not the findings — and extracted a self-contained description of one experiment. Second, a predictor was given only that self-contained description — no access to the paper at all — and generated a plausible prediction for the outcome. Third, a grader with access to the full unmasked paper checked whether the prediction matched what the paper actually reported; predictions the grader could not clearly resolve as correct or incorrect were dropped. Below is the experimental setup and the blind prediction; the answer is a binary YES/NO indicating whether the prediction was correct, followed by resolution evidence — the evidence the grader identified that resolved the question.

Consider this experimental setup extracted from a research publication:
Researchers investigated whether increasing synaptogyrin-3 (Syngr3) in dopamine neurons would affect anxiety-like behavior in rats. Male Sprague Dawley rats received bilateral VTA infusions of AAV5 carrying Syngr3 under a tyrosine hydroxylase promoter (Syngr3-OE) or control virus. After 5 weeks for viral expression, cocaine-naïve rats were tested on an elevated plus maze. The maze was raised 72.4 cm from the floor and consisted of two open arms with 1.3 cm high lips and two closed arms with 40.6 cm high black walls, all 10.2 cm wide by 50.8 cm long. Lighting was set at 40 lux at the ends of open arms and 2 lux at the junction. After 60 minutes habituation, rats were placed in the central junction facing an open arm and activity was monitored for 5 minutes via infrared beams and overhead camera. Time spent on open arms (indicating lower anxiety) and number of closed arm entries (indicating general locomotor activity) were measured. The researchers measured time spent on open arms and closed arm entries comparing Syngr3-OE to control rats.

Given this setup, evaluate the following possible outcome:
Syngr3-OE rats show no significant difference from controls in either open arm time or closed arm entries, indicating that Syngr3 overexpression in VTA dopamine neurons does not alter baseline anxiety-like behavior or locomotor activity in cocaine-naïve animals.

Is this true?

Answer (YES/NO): NO